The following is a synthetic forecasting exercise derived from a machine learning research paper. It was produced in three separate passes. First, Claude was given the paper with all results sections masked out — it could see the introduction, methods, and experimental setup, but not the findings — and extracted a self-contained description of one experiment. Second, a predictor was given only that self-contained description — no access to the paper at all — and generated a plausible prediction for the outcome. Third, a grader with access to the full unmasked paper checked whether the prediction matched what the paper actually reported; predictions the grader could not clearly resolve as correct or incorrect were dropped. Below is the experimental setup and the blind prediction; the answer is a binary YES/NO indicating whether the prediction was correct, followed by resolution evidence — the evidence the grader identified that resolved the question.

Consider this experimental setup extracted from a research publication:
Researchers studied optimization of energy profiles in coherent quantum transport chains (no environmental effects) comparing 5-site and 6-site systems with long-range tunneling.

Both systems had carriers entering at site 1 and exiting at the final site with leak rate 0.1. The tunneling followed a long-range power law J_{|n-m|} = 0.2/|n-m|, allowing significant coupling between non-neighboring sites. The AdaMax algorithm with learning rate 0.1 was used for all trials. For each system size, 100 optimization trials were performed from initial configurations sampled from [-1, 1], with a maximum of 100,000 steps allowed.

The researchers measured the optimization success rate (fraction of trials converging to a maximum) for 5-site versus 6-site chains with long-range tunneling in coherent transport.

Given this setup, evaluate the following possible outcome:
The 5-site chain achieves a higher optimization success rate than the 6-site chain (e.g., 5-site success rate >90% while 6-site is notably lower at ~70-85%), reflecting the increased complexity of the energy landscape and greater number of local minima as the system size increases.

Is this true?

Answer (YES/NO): NO